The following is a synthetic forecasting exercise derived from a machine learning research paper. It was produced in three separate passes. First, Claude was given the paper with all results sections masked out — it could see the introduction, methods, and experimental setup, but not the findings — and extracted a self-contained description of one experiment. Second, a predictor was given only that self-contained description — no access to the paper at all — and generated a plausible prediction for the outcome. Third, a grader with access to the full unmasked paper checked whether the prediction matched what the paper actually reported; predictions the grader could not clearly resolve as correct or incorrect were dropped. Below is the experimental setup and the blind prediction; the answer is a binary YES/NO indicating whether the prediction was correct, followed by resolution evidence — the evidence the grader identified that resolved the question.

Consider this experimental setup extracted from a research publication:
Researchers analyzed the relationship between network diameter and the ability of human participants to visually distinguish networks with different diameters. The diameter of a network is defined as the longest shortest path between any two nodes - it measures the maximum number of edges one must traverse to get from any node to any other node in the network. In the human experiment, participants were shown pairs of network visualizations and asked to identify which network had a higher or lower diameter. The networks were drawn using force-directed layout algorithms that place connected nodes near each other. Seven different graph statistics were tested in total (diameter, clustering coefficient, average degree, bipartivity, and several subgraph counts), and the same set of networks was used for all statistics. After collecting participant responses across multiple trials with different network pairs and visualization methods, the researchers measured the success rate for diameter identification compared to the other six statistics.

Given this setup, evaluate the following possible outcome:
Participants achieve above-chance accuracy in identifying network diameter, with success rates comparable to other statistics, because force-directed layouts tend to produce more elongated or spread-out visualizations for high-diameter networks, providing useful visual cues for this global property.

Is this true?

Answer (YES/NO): NO